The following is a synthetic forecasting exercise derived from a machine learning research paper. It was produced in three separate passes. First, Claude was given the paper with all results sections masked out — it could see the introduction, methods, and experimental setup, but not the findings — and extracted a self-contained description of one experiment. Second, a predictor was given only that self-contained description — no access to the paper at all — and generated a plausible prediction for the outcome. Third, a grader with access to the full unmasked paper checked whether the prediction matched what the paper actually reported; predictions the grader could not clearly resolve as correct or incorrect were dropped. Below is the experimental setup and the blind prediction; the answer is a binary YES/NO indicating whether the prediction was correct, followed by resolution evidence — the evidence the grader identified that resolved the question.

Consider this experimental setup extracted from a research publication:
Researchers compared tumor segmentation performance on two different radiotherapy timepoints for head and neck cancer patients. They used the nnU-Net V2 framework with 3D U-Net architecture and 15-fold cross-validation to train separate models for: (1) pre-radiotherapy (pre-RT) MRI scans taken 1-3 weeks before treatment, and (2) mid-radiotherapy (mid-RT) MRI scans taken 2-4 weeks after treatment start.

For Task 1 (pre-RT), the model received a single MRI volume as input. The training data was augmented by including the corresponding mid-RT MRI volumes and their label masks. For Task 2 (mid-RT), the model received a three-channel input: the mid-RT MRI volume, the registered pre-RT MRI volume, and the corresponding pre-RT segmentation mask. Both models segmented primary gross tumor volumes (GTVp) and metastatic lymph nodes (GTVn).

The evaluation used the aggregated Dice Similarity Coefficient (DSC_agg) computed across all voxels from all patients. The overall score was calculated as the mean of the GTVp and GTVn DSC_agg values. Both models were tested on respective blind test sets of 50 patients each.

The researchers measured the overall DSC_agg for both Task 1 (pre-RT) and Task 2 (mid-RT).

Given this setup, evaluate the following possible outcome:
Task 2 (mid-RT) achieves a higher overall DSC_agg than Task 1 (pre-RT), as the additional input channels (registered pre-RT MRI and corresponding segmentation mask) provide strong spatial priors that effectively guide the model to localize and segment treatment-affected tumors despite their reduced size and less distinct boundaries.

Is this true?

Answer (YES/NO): NO